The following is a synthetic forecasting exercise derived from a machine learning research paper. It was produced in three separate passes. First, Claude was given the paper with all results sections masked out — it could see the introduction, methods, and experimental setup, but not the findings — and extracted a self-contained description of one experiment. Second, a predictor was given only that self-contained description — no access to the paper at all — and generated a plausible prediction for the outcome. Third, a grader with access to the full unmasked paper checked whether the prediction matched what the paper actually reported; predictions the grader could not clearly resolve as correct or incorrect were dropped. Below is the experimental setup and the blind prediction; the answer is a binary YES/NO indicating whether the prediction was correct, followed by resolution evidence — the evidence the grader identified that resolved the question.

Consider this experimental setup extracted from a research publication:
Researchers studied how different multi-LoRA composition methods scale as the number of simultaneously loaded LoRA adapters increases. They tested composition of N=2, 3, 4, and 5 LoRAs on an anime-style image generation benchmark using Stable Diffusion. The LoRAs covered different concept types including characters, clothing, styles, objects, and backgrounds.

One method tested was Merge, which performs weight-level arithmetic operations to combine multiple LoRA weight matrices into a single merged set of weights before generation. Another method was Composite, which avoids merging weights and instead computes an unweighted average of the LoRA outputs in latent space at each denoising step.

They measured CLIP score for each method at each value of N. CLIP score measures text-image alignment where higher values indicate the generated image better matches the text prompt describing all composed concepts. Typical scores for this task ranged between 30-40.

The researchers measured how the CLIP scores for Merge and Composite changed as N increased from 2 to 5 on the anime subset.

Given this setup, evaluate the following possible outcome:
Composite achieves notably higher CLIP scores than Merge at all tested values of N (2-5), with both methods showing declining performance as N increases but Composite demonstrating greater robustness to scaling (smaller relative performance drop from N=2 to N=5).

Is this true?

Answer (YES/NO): NO